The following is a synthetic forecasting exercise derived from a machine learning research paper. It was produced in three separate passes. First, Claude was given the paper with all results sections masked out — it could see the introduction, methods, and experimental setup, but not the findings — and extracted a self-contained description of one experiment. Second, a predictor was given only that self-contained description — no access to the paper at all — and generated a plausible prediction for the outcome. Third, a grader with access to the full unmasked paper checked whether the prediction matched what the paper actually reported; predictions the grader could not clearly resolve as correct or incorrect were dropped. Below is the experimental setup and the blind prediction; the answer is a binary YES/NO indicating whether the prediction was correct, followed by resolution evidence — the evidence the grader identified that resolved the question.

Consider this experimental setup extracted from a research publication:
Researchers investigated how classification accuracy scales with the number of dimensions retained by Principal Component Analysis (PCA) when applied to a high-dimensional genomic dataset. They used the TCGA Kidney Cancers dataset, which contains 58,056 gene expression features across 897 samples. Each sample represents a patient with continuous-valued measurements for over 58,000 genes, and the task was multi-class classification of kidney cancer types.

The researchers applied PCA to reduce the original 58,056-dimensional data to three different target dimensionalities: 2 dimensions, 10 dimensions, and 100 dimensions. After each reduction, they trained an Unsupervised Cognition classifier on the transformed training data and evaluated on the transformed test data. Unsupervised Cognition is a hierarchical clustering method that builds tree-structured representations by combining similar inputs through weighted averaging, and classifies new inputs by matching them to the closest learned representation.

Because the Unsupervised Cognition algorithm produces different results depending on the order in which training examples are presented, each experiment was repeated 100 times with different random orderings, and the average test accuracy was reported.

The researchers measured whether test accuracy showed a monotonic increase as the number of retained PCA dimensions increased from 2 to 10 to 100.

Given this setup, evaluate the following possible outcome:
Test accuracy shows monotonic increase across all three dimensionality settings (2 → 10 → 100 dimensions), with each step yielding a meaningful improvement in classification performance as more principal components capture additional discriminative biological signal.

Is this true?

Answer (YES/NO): NO